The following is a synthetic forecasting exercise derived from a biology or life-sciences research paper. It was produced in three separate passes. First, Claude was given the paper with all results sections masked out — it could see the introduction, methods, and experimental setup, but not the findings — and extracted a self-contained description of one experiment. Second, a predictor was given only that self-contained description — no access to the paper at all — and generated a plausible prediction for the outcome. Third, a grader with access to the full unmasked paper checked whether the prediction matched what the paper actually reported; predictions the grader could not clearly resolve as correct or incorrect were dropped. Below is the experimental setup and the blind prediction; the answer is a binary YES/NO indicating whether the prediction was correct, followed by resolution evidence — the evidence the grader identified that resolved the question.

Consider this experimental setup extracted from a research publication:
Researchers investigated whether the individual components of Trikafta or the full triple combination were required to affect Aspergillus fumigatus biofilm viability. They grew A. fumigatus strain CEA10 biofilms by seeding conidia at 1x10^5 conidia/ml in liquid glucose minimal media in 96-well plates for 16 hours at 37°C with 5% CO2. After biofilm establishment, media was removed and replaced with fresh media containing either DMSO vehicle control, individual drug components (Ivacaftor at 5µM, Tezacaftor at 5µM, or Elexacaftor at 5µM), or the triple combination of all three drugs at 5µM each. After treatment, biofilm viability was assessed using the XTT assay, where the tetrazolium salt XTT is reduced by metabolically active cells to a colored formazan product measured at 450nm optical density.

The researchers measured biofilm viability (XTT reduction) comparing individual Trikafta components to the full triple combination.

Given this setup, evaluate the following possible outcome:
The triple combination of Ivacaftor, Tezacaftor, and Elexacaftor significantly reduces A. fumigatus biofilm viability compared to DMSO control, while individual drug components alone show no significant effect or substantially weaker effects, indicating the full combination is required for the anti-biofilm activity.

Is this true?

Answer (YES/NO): NO